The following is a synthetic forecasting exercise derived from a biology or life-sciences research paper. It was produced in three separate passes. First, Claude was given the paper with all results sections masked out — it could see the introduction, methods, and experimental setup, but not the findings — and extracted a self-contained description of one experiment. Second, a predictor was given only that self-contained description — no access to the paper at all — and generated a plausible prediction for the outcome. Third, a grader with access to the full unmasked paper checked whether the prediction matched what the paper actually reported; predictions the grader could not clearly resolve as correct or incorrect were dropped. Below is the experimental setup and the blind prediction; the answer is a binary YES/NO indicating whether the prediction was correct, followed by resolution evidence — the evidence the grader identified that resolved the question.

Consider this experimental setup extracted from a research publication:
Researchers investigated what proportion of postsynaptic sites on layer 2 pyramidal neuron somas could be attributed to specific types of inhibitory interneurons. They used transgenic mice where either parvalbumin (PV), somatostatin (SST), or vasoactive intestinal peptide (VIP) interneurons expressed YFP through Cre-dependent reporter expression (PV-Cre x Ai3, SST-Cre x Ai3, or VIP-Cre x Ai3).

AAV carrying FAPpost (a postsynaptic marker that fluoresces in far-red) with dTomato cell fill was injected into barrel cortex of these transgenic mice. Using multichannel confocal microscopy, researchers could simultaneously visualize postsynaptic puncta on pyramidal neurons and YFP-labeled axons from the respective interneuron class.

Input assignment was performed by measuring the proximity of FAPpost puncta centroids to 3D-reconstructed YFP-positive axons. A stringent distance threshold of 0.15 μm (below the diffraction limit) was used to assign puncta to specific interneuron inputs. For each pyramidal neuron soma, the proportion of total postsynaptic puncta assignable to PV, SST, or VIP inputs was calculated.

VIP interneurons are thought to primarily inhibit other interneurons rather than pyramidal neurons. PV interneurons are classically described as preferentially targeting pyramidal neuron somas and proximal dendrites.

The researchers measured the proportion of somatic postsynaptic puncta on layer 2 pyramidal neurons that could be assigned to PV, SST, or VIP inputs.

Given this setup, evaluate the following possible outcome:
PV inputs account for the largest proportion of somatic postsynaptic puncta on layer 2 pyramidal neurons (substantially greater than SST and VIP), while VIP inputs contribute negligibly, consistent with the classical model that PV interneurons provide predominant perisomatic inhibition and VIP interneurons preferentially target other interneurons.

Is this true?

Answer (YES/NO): YES